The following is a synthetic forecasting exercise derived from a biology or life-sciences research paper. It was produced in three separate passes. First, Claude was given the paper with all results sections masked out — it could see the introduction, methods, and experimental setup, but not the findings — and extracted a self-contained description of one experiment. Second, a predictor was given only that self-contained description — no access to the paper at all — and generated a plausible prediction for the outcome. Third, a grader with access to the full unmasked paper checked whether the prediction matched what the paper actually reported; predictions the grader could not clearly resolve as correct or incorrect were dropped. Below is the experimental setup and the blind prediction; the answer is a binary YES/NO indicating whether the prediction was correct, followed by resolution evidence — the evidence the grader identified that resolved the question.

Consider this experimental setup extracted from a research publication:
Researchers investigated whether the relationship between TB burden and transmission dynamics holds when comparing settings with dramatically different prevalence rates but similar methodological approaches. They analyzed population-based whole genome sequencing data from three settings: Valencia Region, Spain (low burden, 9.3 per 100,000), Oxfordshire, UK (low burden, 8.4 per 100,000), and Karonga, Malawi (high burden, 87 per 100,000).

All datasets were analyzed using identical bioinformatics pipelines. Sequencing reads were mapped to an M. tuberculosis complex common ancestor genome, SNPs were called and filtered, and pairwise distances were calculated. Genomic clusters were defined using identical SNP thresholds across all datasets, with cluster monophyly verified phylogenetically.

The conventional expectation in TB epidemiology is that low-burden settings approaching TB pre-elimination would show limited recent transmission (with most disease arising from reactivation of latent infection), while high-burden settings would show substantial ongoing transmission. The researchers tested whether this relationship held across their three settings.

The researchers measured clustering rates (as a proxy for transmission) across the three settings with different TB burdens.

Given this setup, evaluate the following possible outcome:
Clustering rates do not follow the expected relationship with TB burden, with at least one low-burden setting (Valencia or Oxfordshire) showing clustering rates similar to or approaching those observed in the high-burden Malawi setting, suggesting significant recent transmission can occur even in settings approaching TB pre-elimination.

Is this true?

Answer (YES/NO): YES